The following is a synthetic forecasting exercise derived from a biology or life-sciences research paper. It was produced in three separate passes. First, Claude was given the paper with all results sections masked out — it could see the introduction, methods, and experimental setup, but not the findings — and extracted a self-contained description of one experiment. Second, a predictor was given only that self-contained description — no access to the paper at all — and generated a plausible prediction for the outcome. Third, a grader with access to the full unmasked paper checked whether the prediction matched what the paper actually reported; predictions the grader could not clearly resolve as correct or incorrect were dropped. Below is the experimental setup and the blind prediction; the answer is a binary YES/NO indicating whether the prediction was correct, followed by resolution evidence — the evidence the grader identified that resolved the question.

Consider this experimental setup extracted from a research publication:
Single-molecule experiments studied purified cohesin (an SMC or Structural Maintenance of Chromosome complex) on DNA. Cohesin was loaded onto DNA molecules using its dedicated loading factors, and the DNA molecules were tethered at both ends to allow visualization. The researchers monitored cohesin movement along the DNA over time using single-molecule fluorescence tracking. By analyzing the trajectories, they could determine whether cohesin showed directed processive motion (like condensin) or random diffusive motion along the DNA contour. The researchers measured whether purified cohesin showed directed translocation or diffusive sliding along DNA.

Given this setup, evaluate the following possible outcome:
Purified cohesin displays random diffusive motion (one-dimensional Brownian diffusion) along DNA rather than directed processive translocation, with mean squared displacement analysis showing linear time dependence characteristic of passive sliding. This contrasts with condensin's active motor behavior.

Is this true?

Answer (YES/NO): NO